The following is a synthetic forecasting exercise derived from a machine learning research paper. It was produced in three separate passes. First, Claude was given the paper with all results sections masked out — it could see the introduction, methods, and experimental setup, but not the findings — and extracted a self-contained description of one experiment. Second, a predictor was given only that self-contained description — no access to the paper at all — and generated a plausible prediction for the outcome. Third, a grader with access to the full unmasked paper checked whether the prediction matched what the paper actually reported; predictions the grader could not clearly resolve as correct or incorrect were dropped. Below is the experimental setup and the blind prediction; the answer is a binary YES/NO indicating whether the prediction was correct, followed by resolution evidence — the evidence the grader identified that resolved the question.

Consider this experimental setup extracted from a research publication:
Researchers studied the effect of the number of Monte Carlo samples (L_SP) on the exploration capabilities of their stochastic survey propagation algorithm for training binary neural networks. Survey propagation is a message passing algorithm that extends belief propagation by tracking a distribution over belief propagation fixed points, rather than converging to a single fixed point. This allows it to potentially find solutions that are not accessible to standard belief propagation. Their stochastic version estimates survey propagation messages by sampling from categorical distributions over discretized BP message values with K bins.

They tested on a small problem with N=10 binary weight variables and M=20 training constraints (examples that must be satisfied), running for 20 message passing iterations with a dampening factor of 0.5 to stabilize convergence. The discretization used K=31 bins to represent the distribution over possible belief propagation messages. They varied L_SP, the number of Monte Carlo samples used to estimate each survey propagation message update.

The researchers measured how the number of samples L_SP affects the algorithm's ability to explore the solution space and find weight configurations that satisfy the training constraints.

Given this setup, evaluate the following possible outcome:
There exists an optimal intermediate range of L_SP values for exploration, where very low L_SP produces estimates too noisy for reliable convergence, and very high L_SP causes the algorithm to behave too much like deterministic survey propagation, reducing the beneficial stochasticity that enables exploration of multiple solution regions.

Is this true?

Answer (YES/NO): NO